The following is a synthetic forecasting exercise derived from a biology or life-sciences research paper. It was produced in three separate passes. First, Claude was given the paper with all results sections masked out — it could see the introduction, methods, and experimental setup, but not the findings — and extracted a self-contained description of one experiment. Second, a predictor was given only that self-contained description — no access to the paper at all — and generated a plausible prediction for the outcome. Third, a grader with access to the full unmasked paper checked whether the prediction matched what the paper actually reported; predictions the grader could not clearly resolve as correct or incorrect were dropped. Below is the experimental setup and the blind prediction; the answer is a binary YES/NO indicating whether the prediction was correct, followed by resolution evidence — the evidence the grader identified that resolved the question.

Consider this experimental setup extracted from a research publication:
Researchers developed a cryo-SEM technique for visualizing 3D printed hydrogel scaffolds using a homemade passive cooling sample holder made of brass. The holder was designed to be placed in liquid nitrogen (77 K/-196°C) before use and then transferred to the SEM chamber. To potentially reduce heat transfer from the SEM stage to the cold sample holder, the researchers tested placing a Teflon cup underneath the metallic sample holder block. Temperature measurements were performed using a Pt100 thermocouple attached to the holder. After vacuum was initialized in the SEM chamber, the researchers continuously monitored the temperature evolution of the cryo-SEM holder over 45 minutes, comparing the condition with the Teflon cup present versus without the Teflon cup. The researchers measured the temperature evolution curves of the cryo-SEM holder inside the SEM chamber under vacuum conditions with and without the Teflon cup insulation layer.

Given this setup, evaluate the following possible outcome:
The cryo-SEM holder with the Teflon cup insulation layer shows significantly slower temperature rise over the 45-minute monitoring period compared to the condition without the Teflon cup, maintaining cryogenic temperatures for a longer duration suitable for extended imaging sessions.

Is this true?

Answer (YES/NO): YES